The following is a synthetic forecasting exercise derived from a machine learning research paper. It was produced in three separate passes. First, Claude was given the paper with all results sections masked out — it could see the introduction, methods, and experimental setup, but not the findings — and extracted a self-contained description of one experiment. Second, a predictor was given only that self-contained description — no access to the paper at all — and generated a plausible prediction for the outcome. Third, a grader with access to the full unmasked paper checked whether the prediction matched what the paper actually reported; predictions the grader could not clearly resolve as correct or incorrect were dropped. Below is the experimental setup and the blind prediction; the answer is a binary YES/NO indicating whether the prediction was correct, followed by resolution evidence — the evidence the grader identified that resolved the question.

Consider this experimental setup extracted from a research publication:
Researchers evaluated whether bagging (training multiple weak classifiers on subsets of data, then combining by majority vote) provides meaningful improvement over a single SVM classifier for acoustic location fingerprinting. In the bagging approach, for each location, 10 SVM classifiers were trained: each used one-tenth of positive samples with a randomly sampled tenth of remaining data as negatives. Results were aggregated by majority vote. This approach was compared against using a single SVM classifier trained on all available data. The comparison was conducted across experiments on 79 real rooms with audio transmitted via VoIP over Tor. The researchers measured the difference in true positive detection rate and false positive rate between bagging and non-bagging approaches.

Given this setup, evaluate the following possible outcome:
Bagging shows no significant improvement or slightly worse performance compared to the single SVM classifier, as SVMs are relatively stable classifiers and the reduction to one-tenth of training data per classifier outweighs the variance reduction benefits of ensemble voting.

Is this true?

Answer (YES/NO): NO